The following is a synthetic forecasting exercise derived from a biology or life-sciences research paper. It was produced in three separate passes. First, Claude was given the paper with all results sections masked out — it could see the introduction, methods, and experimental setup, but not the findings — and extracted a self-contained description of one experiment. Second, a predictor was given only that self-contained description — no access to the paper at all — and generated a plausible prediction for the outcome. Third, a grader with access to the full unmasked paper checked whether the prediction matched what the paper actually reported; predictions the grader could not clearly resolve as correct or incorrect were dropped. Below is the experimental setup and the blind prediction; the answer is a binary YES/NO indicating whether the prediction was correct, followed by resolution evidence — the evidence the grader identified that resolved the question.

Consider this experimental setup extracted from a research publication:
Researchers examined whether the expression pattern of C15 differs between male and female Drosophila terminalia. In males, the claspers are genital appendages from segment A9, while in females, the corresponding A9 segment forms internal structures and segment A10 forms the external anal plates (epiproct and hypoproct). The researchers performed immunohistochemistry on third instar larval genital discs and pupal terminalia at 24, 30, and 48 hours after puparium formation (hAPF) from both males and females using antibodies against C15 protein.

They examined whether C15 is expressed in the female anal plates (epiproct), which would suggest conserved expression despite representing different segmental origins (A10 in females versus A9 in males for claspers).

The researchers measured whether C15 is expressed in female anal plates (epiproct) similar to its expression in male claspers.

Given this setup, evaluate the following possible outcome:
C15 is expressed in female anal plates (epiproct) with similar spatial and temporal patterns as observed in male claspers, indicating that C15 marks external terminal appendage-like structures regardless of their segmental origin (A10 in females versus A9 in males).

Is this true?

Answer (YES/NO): NO